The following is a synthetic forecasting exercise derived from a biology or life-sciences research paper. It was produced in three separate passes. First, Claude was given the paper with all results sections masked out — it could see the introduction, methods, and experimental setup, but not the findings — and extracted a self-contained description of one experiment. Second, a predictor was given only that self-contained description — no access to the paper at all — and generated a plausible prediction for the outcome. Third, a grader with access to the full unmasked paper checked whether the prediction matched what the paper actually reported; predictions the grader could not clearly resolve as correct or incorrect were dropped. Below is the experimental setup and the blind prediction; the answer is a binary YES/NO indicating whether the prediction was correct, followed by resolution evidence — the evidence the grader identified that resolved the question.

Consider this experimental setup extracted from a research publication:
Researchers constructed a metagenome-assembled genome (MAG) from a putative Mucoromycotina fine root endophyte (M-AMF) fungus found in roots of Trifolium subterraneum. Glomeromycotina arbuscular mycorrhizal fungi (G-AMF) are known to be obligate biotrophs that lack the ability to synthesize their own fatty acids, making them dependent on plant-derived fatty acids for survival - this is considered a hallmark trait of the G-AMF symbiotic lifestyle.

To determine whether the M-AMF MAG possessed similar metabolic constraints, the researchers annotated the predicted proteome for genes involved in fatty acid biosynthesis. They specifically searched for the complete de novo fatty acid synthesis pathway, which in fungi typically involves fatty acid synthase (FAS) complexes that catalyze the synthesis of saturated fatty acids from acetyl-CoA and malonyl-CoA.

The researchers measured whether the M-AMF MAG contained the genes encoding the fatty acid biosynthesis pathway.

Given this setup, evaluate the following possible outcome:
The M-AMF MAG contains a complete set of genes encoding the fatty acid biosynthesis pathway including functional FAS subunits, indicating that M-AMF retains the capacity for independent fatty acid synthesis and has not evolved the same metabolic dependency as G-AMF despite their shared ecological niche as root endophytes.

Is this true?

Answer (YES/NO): NO